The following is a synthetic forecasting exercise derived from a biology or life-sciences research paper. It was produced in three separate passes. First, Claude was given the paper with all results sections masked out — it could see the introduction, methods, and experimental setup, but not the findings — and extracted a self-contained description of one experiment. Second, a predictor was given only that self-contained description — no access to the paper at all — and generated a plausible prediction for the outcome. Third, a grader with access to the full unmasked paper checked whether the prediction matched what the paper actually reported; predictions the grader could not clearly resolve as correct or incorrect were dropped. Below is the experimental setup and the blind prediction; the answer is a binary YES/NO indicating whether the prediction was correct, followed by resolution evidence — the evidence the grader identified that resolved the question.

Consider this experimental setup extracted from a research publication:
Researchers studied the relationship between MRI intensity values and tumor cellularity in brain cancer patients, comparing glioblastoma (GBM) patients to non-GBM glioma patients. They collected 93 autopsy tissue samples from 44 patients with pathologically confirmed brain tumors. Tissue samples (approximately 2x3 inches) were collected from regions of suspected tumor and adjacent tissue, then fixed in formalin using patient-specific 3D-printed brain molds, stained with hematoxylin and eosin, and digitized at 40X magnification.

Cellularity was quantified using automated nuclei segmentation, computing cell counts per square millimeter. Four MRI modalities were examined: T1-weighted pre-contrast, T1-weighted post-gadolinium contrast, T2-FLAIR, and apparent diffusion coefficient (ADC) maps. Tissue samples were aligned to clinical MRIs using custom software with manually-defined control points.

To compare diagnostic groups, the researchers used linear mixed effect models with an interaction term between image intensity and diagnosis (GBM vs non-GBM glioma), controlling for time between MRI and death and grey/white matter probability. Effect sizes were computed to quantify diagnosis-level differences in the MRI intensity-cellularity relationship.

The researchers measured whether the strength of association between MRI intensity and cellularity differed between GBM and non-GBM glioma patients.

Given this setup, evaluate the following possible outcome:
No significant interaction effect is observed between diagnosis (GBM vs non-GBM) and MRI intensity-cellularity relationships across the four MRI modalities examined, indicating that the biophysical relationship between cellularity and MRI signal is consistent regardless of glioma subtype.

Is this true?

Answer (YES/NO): NO